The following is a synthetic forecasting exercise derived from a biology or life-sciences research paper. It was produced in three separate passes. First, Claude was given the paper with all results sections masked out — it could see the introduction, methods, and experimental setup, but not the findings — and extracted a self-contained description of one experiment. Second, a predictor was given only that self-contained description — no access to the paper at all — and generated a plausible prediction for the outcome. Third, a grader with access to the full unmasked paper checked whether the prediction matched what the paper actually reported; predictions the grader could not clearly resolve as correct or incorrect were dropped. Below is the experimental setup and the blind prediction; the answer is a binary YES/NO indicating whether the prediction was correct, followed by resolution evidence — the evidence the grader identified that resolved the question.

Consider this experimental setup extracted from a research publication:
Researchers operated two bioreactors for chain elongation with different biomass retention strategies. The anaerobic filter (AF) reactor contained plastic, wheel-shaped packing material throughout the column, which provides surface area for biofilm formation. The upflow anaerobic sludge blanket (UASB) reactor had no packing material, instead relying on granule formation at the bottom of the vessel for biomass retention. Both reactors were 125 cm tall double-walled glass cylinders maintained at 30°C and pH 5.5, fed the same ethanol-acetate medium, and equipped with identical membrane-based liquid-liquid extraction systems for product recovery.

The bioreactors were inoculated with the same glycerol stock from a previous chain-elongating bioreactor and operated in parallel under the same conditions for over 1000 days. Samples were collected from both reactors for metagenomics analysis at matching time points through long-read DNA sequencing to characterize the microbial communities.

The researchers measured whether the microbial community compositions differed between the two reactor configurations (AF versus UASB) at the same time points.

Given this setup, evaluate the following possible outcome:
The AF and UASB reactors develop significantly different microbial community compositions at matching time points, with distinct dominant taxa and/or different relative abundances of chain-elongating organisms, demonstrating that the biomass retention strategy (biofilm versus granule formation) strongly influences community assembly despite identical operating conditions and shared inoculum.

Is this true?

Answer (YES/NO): NO